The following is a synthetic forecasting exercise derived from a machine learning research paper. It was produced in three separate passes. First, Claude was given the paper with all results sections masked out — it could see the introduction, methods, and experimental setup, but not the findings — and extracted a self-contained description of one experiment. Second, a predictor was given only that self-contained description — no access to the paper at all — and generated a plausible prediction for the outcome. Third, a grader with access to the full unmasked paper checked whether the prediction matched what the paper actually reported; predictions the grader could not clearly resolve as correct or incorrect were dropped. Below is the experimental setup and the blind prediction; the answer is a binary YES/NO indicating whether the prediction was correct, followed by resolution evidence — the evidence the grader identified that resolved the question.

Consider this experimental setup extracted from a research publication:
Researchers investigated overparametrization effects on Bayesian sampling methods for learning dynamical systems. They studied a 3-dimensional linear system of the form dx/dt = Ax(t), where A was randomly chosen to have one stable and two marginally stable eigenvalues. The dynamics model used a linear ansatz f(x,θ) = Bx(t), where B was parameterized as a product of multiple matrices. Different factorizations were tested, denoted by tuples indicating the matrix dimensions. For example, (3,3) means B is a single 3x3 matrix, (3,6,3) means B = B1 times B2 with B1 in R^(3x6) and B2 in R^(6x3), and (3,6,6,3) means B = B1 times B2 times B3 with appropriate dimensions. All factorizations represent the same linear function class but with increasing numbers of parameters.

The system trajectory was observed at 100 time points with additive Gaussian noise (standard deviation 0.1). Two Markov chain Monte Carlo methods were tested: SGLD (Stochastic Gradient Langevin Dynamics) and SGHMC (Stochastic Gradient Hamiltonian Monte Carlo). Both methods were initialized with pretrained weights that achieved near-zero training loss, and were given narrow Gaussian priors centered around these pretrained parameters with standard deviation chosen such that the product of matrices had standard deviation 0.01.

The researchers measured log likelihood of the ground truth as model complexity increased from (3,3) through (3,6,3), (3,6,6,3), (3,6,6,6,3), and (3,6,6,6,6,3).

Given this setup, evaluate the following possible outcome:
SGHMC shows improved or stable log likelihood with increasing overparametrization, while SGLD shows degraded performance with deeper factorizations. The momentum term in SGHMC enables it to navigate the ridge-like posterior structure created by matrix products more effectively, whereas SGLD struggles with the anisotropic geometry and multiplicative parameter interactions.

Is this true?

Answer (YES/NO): NO